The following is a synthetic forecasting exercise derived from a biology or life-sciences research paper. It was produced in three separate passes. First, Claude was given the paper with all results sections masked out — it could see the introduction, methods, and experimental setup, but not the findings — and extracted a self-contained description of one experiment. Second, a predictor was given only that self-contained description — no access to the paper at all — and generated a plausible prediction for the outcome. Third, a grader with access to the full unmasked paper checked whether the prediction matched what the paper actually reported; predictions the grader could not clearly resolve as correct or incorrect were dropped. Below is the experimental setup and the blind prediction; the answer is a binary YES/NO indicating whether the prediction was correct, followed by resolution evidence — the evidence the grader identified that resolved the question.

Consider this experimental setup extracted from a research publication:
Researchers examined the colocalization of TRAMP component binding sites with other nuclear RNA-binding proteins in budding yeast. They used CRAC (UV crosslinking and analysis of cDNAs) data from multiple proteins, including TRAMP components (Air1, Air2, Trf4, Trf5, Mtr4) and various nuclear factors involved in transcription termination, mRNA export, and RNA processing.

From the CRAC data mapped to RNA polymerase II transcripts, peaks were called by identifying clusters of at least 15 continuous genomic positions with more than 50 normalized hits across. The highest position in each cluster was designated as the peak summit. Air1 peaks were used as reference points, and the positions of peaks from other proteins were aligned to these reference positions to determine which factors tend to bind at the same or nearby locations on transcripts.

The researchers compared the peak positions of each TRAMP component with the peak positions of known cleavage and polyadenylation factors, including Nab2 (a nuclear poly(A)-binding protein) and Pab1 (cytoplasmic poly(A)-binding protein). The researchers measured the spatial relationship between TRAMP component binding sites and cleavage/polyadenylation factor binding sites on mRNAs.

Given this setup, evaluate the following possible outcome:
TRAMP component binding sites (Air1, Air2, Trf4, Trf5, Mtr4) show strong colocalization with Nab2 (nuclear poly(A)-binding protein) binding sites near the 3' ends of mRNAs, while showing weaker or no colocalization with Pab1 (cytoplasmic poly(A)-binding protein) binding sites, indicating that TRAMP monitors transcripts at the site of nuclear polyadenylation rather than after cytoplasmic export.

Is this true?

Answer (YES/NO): NO